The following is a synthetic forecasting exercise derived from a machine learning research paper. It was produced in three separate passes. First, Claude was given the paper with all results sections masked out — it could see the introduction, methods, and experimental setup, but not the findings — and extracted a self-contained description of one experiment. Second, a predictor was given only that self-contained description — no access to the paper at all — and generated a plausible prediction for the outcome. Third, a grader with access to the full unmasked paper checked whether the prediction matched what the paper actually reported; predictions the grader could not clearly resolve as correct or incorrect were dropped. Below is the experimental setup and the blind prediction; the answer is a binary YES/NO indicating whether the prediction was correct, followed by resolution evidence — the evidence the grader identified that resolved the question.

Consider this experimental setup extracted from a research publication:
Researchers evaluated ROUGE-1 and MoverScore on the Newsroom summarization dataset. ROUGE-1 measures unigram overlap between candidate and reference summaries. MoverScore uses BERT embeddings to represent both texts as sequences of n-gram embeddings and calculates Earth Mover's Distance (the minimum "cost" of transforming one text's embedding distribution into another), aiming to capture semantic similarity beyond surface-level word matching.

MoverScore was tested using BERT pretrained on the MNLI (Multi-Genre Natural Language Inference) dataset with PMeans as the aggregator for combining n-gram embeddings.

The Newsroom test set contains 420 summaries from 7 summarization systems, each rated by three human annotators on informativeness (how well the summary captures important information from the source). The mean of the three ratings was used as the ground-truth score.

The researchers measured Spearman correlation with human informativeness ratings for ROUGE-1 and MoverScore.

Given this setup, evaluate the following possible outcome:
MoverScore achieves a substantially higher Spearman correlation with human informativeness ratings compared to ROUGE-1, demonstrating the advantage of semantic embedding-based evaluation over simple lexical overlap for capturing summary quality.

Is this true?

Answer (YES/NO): NO